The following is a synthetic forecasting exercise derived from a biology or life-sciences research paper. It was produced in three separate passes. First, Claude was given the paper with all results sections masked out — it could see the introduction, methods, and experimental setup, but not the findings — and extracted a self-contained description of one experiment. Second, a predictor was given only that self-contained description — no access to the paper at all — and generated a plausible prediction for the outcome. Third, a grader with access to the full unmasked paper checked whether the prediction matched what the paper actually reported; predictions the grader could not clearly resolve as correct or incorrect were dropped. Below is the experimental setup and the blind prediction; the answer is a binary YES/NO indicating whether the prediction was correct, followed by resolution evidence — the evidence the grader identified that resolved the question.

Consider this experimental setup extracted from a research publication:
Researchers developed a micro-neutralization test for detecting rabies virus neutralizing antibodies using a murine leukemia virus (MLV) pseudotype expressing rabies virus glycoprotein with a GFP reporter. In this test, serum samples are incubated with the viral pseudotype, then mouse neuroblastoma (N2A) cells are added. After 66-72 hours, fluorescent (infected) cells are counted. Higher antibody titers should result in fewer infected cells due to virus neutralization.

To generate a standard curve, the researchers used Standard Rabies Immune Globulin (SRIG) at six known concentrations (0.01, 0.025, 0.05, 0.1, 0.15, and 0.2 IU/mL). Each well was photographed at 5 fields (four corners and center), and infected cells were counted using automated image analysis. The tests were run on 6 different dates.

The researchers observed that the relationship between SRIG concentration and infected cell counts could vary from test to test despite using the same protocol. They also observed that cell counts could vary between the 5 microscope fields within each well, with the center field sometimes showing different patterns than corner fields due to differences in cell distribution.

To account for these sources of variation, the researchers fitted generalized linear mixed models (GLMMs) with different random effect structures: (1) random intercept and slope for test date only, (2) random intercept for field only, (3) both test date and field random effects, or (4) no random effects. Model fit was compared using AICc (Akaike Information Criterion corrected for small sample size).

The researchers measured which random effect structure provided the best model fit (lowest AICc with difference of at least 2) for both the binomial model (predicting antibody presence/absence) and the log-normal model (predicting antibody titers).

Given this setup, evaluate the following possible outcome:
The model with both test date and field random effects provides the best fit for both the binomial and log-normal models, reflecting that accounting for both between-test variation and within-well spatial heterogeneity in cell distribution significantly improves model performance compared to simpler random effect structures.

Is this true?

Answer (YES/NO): NO